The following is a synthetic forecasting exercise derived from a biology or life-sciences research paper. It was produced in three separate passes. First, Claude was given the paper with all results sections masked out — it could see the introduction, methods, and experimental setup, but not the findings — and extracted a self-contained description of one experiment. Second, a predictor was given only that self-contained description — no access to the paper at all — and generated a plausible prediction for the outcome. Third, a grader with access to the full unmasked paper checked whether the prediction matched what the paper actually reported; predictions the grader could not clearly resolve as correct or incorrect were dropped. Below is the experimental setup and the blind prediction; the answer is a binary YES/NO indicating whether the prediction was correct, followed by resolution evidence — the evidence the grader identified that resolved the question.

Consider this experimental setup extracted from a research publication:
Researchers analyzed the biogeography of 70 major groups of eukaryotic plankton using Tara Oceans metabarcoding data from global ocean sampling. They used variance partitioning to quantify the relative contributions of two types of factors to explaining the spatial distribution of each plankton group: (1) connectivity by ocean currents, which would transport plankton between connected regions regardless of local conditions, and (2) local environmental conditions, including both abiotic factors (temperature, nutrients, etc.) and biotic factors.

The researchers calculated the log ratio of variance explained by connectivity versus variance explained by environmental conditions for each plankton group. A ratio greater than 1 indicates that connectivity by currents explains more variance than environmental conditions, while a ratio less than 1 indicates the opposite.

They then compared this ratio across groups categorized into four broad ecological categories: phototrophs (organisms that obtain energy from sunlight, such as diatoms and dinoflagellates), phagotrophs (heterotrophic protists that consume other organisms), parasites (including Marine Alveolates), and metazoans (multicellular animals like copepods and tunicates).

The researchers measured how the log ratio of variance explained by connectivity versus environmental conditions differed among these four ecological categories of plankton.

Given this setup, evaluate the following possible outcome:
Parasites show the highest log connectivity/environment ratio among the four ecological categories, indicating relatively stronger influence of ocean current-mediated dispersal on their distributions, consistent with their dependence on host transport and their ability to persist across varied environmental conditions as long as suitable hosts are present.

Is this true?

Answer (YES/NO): NO